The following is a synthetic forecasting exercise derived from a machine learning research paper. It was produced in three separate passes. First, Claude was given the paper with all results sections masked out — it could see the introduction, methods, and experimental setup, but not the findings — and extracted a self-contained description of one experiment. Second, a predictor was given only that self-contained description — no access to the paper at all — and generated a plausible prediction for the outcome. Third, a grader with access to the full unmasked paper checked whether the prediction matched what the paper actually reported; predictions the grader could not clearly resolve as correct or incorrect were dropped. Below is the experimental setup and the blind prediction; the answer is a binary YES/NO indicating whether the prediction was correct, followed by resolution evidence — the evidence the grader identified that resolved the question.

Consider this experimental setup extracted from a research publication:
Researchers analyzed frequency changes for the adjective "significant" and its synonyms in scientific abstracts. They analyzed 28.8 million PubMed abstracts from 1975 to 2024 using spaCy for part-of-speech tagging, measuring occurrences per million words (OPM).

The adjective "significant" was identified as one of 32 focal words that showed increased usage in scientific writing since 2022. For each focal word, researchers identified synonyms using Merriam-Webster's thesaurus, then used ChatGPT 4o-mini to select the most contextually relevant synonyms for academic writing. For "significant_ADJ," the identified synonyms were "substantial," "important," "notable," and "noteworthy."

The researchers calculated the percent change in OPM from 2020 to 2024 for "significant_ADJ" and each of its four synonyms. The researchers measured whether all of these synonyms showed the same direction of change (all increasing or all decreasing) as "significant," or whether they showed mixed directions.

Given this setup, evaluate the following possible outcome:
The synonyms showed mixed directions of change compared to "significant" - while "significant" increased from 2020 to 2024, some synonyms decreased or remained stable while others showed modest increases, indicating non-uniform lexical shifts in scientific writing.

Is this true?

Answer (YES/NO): NO